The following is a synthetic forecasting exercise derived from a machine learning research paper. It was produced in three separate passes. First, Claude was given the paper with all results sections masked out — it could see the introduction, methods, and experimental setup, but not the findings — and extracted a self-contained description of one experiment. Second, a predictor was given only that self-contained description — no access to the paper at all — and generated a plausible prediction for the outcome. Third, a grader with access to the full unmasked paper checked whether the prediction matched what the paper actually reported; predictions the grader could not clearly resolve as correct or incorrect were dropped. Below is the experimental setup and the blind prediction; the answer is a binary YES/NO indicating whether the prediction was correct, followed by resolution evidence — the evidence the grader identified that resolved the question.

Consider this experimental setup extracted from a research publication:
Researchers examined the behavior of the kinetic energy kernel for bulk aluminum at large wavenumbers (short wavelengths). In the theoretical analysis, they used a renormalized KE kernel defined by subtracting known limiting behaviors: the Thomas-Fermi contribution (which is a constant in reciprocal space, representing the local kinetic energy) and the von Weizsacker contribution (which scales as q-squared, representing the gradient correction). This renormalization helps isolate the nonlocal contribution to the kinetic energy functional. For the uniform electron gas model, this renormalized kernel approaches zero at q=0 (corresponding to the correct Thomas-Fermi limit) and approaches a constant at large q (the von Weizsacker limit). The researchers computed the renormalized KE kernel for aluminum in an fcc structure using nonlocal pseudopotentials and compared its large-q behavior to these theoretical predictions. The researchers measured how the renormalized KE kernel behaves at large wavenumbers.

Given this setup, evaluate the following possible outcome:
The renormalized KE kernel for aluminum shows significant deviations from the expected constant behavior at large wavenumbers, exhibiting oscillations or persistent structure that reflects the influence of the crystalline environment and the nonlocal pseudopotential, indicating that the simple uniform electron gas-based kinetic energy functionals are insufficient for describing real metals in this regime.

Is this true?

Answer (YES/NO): NO